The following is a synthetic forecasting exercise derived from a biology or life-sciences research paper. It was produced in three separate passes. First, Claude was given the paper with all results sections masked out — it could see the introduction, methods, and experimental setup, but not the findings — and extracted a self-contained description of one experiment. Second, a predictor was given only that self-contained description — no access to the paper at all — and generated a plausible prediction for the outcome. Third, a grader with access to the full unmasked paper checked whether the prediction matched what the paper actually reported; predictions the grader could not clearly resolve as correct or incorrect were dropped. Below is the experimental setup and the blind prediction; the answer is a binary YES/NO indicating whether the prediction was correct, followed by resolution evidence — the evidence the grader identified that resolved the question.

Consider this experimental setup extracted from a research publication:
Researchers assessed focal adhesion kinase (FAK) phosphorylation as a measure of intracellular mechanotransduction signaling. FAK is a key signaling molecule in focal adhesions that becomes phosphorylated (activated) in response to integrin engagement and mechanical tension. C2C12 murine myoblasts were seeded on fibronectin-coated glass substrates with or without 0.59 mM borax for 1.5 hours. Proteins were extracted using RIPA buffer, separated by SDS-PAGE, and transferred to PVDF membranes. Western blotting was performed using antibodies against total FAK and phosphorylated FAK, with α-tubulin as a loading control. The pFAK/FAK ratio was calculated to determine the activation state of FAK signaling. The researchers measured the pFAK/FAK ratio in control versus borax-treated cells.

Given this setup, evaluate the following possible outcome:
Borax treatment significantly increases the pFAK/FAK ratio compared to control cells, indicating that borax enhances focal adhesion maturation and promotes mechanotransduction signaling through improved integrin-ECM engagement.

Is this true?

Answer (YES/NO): NO